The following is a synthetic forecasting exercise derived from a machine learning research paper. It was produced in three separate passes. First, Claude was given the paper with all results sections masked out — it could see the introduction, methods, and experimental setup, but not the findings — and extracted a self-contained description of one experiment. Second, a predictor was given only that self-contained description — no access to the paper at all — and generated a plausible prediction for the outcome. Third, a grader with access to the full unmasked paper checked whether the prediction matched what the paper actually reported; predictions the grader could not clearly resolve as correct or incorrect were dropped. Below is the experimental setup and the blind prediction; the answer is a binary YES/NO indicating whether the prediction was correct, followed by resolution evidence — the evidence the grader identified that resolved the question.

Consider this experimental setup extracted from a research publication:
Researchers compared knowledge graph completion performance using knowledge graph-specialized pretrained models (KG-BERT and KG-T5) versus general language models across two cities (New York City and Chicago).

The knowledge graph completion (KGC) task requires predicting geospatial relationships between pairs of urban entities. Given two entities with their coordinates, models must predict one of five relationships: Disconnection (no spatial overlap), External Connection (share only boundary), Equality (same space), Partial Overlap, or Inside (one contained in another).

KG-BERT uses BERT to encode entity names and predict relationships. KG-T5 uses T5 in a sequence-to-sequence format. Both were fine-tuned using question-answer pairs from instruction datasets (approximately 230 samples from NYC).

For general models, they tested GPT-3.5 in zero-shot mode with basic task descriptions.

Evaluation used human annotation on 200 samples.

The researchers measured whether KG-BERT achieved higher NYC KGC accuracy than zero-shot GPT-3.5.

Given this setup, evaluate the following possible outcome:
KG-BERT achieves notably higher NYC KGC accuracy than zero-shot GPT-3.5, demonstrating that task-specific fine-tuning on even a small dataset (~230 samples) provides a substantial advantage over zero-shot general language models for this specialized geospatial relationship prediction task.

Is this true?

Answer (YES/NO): NO